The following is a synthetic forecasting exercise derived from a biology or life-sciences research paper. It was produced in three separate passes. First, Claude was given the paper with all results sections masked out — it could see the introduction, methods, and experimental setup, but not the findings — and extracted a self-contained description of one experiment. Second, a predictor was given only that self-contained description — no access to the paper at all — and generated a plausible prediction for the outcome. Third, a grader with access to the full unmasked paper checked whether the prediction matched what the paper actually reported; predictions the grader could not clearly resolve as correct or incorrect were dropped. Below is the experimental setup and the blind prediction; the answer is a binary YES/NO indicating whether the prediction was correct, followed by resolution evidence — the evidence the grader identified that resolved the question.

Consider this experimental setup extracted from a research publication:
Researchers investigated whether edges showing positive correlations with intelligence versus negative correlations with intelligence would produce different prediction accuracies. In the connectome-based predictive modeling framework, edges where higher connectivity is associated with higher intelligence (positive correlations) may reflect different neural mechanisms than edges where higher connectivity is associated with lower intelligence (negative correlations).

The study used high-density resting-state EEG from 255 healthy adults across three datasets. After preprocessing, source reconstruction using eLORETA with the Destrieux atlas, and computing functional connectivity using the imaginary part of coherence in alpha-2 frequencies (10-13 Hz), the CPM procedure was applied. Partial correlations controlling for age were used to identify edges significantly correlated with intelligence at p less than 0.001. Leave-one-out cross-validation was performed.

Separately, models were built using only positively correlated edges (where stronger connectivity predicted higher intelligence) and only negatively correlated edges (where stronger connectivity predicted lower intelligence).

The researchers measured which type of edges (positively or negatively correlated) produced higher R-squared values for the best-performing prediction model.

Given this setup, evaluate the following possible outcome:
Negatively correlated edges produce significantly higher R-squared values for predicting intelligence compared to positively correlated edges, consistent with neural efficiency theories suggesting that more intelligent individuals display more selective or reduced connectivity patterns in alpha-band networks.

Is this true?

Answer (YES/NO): YES